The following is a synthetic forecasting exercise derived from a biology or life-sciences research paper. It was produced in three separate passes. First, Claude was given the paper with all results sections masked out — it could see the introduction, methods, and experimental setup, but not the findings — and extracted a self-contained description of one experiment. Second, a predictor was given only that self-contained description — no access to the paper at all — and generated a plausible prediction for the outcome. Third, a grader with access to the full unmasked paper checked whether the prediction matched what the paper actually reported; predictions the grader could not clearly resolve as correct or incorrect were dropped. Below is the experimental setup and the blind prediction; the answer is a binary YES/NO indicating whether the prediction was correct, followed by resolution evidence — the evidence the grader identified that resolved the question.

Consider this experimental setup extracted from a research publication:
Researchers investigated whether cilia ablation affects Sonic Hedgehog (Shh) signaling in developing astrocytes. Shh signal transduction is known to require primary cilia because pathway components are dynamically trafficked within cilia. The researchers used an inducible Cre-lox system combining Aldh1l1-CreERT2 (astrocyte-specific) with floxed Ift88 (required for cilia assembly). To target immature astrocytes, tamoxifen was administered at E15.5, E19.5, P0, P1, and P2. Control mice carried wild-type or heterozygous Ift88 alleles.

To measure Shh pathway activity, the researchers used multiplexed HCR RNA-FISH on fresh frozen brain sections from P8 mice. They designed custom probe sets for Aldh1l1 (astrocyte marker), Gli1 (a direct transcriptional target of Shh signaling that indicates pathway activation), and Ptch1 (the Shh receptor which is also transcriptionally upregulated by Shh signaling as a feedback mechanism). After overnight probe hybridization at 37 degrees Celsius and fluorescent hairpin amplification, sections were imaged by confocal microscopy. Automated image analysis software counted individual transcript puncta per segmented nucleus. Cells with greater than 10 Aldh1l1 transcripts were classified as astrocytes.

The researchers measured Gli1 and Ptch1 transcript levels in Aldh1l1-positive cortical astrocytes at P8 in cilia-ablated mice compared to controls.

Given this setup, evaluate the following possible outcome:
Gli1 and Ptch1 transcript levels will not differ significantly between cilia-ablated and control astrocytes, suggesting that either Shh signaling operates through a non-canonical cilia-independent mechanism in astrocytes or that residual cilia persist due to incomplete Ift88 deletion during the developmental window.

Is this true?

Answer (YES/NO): NO